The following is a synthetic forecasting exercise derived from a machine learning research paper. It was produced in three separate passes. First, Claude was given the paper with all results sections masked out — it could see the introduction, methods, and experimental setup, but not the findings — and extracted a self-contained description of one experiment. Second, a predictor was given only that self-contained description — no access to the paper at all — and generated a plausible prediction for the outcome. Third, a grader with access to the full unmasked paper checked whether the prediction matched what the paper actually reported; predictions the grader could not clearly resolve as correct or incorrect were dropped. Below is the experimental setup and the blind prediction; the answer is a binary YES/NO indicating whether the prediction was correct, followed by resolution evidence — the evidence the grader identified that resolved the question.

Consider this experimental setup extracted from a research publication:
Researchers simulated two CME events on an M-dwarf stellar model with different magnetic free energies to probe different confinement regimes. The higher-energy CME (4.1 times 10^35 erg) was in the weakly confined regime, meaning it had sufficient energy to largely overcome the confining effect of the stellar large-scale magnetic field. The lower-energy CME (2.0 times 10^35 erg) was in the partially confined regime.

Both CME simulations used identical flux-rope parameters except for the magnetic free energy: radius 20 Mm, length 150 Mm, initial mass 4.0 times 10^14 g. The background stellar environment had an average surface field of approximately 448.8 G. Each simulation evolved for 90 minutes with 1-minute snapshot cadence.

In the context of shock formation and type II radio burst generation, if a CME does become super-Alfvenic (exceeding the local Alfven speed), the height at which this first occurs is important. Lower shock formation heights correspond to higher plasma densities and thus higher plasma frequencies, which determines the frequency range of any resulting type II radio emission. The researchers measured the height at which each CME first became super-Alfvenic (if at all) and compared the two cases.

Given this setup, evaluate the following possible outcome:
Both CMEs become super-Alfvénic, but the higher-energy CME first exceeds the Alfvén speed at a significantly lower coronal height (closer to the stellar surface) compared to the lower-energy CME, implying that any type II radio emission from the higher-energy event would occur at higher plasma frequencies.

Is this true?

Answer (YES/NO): YES